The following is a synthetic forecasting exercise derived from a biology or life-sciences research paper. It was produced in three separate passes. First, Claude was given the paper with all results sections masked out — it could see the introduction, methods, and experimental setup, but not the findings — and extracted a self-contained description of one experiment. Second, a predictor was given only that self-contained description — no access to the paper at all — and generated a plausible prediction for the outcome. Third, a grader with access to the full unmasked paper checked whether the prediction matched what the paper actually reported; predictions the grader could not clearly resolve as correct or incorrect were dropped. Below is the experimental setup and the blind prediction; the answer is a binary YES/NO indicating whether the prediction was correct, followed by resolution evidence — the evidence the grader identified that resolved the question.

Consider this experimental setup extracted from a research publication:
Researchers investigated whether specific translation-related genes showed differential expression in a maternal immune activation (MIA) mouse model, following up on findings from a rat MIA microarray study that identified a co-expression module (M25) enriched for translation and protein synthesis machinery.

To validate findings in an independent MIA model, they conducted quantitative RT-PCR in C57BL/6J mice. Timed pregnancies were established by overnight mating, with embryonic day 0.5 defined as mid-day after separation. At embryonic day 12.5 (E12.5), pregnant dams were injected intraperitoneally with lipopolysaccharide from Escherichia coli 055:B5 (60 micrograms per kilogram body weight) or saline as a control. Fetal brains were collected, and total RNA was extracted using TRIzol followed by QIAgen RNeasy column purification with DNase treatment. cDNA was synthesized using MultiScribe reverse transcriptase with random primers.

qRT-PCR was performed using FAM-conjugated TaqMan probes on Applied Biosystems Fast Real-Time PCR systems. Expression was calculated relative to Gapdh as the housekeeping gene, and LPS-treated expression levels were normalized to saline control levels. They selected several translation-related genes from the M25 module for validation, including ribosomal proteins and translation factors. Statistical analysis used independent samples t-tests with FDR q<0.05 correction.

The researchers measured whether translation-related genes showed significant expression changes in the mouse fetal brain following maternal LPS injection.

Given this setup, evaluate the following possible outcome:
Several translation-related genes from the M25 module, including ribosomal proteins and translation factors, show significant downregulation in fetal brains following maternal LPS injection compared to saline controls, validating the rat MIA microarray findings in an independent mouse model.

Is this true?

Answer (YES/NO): NO